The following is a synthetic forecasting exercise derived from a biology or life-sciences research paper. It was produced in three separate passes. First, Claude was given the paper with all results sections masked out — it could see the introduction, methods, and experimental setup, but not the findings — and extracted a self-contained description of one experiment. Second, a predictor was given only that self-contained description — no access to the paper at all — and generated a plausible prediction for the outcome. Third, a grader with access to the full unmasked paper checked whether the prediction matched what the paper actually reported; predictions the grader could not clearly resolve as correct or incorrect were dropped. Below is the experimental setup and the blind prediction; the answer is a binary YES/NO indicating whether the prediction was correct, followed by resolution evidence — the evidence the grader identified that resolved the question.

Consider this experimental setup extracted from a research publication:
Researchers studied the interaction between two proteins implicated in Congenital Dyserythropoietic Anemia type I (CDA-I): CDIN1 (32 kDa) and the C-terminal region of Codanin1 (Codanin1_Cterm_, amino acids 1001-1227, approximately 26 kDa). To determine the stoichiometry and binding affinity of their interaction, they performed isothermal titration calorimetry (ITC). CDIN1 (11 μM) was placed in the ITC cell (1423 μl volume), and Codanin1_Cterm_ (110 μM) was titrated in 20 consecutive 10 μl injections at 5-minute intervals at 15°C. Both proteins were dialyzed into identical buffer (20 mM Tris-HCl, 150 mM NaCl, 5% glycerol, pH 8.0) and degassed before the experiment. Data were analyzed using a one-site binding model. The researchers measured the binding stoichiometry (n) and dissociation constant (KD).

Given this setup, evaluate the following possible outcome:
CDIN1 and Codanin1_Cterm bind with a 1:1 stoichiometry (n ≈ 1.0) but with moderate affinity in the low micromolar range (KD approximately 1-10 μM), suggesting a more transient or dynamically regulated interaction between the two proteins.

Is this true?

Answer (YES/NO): NO